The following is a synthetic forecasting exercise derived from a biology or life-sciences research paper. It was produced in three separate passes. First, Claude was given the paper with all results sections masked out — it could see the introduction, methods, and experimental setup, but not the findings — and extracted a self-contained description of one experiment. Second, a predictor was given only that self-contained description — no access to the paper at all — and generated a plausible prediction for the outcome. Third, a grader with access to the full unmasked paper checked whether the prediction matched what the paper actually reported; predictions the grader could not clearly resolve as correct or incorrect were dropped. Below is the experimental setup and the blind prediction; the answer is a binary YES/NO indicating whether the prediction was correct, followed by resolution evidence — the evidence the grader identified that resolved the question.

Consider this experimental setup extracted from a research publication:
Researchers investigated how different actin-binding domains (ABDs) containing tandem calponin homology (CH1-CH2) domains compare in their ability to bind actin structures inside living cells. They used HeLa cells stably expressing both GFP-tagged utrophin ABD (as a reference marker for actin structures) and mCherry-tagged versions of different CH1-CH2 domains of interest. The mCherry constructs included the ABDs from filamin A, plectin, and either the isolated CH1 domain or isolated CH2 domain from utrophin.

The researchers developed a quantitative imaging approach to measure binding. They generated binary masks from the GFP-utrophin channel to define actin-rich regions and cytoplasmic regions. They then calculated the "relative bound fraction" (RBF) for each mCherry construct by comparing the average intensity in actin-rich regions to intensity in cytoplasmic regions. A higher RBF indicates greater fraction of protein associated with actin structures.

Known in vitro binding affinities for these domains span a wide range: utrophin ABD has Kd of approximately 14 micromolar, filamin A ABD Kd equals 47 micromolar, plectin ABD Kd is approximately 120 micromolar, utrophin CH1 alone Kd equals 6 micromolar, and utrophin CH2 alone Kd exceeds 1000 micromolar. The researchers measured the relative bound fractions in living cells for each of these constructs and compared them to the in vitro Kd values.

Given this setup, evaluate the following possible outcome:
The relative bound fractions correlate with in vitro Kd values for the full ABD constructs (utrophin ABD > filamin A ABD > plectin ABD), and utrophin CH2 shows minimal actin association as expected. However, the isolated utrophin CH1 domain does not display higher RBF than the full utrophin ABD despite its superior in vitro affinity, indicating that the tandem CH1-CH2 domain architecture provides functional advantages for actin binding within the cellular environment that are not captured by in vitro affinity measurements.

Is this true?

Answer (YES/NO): NO